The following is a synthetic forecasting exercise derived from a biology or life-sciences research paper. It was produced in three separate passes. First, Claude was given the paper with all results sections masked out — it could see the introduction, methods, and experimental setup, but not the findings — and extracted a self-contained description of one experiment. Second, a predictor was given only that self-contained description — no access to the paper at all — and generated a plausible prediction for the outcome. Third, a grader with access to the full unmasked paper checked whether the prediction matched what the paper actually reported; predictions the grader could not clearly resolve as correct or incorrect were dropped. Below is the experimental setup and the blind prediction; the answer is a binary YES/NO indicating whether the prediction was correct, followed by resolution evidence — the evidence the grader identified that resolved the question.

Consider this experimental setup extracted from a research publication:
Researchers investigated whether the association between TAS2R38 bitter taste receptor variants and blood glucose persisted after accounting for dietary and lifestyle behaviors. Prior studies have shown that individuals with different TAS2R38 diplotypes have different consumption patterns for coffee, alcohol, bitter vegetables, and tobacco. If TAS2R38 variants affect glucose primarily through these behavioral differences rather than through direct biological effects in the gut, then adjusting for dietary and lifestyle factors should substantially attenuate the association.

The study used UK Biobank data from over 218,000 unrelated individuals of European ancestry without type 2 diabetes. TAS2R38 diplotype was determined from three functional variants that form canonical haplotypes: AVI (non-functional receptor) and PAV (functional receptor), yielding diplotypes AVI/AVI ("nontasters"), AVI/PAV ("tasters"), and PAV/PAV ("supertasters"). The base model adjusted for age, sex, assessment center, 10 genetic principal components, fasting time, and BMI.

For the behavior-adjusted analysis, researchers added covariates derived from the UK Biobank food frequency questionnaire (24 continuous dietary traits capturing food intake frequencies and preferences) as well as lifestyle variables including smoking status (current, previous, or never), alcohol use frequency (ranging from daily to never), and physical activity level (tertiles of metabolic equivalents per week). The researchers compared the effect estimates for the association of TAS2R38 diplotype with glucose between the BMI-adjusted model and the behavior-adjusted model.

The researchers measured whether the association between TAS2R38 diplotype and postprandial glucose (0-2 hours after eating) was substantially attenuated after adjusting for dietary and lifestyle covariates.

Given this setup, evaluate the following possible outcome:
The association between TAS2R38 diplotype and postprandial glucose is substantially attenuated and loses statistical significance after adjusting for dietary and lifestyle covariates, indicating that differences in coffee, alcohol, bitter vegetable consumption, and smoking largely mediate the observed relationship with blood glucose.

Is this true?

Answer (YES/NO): NO